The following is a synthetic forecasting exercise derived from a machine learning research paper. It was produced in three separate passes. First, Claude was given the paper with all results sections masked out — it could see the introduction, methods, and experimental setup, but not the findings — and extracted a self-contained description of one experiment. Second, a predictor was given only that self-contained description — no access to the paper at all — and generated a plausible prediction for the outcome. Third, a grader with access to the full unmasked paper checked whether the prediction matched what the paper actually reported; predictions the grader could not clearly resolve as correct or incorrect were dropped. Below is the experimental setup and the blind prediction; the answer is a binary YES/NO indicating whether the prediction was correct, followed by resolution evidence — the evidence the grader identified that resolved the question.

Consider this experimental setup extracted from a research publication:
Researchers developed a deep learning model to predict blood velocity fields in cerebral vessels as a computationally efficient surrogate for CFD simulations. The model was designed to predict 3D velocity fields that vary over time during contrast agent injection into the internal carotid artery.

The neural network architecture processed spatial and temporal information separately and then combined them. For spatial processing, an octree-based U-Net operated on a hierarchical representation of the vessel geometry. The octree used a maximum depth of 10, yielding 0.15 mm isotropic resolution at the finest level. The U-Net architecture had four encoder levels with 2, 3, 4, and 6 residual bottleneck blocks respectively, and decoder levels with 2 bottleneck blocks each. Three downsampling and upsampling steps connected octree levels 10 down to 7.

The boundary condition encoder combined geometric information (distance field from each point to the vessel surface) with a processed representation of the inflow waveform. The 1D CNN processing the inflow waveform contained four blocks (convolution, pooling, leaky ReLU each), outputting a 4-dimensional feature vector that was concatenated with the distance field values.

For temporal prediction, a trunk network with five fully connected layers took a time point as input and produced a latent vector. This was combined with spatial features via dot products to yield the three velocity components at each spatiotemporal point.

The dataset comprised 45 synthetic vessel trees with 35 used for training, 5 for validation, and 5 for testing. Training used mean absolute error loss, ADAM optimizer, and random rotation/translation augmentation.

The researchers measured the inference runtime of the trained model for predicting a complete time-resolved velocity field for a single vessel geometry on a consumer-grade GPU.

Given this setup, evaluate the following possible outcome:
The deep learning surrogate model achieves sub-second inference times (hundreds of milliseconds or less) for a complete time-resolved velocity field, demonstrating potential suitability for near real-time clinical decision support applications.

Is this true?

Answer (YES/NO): NO